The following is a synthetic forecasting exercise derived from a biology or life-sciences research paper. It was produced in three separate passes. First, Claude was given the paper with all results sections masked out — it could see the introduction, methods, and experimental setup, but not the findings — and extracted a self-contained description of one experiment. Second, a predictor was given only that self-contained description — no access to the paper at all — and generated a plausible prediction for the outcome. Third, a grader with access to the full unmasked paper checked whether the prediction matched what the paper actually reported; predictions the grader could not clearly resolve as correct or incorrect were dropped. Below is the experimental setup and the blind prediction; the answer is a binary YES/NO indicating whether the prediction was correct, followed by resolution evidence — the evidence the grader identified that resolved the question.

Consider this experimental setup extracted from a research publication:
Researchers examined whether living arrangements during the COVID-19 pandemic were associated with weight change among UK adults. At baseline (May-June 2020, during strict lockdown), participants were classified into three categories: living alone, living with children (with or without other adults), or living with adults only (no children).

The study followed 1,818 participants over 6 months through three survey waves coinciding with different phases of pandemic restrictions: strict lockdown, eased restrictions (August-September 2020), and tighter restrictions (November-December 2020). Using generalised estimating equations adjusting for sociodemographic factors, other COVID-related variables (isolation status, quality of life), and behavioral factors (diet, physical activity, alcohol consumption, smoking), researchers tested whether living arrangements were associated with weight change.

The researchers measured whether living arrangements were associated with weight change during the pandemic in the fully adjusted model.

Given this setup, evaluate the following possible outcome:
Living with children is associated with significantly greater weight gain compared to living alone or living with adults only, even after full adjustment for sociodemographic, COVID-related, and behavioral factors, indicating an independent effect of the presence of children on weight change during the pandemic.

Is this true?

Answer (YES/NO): NO